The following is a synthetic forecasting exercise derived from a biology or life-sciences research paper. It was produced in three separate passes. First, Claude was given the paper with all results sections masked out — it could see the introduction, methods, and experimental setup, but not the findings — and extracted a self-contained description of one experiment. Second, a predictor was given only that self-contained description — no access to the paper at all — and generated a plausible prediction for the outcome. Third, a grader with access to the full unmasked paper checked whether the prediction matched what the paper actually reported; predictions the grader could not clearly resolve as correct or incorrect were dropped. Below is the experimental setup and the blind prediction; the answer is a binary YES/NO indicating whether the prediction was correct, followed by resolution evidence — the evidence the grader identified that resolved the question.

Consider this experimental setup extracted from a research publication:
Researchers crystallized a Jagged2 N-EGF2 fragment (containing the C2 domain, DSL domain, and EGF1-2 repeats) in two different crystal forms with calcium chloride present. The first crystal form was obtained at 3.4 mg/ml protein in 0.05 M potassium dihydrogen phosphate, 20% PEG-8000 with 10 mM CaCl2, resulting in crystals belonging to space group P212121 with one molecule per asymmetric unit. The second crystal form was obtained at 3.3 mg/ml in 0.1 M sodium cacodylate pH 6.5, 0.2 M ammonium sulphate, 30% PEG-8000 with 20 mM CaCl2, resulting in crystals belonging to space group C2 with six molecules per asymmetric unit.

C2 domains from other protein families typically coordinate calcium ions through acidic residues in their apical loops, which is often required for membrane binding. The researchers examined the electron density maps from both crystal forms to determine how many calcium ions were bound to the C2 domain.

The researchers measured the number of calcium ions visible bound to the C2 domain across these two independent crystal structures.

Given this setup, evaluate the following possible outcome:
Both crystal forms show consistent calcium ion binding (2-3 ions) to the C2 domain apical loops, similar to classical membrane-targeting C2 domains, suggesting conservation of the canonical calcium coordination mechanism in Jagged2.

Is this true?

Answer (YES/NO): YES